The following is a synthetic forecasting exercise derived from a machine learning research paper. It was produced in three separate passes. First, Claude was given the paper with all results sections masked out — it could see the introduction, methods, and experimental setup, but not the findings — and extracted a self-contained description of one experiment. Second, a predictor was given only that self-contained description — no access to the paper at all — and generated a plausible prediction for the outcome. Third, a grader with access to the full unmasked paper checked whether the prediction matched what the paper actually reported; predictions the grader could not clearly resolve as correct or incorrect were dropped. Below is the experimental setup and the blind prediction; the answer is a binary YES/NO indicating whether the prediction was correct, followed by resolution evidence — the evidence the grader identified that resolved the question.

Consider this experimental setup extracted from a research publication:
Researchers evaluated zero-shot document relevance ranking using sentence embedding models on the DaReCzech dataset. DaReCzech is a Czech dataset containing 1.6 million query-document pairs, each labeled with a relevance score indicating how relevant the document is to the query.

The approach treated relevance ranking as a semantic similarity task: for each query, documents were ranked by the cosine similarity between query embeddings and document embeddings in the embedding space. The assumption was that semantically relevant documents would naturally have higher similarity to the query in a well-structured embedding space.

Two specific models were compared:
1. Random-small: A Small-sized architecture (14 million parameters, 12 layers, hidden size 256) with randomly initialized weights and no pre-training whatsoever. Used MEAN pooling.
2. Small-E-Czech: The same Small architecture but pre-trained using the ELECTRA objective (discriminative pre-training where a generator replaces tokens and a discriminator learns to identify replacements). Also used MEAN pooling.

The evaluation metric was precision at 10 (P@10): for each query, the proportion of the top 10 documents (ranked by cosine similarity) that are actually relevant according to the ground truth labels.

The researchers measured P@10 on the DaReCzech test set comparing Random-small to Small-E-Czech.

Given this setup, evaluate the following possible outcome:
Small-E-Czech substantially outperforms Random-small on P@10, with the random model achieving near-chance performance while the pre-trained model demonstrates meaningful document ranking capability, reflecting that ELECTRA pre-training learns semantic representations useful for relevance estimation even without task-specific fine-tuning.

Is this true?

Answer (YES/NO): NO